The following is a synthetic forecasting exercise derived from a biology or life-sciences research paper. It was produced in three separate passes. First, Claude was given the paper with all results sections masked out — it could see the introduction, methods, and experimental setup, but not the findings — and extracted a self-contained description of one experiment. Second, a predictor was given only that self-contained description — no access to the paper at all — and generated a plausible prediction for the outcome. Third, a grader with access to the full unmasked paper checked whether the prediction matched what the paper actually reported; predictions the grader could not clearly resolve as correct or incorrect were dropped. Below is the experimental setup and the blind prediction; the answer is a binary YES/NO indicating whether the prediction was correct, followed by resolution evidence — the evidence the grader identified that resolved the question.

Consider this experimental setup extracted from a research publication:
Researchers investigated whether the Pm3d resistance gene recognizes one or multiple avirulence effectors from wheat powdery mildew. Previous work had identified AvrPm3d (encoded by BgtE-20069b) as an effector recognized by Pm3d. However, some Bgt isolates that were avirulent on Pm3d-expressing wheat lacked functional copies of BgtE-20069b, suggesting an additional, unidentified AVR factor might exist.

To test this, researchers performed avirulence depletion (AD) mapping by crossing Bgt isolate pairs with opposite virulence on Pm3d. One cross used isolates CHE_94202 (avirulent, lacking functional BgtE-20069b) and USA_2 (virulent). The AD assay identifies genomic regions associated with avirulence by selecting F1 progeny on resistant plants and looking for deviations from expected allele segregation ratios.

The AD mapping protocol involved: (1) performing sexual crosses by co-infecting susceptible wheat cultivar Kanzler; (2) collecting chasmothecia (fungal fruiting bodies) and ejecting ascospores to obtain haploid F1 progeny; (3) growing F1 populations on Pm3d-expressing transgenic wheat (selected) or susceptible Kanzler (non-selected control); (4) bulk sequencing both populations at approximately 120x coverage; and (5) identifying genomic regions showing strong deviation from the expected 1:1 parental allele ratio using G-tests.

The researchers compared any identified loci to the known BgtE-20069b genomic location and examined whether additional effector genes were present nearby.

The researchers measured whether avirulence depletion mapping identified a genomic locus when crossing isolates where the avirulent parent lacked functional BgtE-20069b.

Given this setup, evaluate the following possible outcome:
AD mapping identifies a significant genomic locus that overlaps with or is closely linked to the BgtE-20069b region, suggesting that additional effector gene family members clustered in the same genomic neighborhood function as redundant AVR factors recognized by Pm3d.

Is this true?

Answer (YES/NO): YES